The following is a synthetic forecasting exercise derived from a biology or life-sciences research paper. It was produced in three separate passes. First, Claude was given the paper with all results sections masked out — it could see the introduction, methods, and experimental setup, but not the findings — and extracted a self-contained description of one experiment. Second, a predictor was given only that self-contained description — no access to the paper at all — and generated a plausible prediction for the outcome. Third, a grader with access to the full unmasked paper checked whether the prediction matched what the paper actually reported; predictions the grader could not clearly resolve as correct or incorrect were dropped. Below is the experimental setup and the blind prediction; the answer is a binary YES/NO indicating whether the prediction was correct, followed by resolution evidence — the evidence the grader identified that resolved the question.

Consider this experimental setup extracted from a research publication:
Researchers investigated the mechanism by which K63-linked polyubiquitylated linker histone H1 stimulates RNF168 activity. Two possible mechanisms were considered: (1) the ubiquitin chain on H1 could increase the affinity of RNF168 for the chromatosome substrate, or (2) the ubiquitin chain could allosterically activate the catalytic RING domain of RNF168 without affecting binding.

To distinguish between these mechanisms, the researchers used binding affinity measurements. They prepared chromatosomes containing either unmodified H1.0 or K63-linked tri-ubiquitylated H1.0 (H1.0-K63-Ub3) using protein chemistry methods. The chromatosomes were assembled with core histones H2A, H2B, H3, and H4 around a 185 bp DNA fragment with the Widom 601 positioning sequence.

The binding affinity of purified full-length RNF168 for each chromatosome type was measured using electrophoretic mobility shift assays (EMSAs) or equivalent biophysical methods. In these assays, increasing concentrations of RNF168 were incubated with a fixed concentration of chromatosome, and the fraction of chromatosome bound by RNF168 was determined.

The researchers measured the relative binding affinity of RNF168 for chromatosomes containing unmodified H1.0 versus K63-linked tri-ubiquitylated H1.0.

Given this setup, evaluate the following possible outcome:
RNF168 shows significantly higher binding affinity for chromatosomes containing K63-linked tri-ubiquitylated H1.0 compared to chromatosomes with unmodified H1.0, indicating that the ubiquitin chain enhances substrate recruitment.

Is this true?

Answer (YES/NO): YES